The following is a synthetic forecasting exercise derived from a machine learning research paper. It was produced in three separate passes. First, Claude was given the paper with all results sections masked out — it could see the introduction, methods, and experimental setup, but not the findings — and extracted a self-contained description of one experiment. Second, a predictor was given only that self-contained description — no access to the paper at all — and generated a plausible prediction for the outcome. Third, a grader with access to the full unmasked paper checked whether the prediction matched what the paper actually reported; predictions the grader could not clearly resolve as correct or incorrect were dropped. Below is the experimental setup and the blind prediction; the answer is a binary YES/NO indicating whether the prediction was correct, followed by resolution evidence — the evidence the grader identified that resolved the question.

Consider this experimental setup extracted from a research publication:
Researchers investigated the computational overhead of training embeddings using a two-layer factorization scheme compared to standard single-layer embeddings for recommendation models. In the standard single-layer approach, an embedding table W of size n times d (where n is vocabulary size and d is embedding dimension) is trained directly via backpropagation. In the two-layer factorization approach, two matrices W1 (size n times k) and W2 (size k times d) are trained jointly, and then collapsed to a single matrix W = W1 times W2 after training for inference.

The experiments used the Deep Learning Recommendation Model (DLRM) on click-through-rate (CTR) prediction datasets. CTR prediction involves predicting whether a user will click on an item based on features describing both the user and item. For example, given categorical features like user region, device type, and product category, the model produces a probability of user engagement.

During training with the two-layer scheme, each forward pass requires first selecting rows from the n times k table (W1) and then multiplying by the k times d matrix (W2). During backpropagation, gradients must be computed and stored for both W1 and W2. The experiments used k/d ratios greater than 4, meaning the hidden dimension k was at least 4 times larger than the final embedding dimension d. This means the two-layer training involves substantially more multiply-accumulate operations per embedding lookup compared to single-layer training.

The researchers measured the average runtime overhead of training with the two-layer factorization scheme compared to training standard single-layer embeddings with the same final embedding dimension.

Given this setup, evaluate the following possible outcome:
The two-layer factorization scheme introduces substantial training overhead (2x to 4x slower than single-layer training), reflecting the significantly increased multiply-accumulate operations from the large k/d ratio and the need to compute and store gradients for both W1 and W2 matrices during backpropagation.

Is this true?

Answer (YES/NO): NO